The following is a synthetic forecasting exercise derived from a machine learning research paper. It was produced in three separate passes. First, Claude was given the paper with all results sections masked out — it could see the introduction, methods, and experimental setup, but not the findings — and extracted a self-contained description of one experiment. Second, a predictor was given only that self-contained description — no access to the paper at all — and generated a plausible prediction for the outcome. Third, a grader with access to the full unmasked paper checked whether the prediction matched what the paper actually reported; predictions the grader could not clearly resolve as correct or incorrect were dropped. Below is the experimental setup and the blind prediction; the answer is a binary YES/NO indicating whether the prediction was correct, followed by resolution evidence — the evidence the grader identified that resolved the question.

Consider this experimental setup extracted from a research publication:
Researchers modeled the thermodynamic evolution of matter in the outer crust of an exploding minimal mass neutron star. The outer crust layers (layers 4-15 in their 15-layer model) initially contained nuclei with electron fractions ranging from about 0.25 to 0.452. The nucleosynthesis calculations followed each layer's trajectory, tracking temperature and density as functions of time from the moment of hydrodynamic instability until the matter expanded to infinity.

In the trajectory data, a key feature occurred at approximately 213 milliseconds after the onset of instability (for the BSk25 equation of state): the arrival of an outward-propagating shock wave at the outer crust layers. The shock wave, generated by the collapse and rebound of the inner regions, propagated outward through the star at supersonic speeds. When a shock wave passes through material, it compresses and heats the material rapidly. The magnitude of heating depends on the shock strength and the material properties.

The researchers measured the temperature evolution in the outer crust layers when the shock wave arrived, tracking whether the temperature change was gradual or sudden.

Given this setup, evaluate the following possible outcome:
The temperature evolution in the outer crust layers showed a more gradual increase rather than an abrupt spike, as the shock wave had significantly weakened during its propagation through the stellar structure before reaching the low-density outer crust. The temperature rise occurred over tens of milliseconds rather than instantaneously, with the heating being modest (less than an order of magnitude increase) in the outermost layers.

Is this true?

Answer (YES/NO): NO